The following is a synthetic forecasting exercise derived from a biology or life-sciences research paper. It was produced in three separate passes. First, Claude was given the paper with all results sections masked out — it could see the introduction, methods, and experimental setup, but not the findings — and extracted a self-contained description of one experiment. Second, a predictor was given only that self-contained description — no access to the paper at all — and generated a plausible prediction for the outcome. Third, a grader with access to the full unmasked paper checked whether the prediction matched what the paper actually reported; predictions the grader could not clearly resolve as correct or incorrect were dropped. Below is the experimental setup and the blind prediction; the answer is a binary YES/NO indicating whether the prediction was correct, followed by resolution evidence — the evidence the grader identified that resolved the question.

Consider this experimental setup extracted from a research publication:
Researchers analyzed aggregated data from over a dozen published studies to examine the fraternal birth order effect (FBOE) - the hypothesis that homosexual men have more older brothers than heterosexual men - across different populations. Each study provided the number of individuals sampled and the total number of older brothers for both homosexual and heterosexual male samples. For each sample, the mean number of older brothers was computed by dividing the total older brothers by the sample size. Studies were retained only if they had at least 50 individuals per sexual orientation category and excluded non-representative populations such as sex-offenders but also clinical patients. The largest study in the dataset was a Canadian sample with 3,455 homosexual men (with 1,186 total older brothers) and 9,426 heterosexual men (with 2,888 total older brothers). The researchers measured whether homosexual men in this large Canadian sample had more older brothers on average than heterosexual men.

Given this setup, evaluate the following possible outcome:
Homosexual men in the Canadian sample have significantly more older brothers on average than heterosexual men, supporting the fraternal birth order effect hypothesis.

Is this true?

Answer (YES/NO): YES